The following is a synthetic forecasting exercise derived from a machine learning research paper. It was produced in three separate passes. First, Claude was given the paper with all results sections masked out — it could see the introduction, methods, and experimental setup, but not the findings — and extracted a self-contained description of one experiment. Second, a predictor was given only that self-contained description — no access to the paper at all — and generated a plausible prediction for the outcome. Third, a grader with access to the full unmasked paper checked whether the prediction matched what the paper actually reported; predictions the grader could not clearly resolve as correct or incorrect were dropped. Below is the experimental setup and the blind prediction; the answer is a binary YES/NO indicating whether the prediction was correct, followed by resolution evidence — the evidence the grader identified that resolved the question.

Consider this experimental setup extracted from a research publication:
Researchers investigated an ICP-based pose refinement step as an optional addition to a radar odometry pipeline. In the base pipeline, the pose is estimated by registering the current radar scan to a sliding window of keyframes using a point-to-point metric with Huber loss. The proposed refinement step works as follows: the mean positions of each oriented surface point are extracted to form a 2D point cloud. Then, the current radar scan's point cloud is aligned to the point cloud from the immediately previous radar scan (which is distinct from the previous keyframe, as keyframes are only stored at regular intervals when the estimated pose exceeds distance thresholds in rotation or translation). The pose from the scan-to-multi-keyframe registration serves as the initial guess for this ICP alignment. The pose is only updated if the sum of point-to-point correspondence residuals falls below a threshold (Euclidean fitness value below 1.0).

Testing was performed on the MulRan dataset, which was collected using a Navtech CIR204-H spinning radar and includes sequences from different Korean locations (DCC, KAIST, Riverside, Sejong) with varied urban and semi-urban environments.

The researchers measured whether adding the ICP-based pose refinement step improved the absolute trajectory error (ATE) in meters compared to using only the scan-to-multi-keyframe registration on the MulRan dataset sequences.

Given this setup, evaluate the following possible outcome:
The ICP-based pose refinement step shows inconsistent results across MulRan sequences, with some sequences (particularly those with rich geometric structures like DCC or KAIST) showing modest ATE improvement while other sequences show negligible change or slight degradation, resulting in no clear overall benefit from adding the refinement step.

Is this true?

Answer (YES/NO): NO